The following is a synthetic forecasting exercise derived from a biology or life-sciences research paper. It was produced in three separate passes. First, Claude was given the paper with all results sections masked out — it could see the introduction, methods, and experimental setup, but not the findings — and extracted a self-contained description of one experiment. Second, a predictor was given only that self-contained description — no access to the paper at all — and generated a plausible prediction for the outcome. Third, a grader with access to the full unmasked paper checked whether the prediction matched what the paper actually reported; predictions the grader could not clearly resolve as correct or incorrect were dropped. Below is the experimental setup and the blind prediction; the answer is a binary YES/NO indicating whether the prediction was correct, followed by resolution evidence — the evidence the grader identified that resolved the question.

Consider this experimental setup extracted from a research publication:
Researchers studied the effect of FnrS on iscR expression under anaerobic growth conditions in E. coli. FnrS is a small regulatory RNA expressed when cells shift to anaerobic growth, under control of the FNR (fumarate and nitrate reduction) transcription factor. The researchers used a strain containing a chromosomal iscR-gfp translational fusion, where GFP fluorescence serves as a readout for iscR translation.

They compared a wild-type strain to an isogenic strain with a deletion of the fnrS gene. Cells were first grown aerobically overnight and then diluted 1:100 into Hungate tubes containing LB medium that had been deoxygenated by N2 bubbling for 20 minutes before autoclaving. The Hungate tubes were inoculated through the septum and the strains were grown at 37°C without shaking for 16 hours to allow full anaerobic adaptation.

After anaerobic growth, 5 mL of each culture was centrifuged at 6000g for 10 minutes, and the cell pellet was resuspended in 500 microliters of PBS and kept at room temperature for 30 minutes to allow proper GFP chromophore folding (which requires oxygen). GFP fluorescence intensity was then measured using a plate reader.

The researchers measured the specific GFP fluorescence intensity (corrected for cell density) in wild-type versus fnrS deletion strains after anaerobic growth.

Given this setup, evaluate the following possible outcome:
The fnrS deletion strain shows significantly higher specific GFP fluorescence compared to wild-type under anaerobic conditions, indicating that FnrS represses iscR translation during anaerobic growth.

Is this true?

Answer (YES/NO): YES